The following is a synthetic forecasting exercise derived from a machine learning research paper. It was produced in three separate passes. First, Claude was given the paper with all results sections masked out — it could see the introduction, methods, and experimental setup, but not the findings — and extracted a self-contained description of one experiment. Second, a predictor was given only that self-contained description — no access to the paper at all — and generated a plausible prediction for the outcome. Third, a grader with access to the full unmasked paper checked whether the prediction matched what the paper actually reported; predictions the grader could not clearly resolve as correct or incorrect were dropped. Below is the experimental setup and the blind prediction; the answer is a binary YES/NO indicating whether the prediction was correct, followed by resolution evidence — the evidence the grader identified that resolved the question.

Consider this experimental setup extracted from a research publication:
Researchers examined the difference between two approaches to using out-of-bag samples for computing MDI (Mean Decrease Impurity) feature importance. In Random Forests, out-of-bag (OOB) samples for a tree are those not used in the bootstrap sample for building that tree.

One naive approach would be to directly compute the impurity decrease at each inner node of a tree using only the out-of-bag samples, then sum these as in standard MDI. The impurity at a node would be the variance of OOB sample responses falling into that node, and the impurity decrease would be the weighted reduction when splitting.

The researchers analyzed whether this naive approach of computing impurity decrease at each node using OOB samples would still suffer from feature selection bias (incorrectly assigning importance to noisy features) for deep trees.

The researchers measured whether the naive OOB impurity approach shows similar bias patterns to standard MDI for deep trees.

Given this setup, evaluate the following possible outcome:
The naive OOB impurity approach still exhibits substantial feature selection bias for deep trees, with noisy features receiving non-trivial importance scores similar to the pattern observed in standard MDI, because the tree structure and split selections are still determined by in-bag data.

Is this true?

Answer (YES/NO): YES